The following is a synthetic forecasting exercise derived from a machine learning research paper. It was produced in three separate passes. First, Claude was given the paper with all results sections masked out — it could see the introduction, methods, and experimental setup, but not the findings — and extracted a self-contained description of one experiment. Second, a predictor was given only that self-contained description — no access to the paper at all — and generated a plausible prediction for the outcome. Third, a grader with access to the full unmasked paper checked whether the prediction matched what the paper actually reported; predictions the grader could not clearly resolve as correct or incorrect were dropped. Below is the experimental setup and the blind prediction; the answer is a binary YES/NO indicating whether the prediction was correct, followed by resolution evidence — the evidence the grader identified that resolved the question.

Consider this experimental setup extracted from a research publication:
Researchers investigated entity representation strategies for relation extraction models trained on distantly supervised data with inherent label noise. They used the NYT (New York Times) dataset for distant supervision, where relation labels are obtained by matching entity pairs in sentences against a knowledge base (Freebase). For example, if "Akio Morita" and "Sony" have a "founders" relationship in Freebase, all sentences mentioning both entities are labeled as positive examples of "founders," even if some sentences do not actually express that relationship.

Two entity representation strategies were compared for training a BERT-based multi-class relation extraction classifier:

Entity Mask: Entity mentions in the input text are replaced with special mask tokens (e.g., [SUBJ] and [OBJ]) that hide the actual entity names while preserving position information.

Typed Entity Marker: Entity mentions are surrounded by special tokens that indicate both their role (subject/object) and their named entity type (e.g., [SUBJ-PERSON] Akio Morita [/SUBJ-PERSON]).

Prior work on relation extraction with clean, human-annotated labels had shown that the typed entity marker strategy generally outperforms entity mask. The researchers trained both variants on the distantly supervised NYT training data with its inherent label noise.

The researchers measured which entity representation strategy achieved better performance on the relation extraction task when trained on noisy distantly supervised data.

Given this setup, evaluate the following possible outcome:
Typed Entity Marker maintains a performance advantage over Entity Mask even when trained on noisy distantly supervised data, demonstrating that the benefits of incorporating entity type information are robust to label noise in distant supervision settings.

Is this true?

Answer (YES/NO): NO